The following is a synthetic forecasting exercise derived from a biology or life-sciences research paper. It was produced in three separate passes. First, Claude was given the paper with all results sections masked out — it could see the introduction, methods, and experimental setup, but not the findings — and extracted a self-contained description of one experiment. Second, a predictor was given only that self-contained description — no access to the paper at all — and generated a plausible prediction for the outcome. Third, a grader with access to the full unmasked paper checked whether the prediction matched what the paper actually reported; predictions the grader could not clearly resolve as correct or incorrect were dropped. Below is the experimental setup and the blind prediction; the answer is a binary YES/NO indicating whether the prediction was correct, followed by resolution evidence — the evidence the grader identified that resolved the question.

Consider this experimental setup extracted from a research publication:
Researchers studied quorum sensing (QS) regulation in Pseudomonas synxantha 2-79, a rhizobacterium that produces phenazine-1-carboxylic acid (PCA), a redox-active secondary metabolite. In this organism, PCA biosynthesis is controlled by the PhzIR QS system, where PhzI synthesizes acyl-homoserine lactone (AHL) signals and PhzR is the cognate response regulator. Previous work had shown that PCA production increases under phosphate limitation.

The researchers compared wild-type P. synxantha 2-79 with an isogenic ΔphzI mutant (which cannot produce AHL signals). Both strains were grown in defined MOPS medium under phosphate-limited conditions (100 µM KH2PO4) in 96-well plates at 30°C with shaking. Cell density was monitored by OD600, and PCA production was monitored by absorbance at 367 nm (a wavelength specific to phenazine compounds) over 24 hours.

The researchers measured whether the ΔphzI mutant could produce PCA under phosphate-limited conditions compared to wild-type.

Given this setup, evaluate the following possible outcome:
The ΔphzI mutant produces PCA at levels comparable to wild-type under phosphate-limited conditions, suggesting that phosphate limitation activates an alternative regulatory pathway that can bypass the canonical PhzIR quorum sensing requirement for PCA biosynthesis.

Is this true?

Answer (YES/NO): NO